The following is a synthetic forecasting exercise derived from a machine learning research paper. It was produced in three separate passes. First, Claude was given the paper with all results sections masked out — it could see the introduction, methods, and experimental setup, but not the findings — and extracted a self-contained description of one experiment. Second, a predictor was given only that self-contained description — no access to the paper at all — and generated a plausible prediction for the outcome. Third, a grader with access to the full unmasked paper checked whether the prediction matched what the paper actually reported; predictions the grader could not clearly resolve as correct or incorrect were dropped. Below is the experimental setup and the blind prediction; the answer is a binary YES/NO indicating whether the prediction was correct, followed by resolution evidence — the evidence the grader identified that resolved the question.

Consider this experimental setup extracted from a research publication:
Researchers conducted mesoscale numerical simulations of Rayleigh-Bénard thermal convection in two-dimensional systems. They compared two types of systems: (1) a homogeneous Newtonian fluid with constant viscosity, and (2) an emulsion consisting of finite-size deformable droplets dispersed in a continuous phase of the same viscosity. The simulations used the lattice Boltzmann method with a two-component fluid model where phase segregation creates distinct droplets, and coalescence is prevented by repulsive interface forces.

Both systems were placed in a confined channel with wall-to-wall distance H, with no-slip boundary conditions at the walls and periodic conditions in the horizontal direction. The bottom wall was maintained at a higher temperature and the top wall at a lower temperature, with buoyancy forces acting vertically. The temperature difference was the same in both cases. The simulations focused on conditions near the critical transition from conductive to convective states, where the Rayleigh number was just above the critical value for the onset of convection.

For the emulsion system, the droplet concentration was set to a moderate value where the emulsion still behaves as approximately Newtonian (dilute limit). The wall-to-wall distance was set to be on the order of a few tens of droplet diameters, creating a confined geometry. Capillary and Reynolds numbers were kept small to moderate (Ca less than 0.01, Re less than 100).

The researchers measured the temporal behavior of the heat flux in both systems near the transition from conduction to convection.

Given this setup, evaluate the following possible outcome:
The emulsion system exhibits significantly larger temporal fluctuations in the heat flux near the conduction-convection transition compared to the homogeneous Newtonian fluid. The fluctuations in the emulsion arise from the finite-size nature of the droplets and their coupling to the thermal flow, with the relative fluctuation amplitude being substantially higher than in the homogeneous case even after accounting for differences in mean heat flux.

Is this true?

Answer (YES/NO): YES